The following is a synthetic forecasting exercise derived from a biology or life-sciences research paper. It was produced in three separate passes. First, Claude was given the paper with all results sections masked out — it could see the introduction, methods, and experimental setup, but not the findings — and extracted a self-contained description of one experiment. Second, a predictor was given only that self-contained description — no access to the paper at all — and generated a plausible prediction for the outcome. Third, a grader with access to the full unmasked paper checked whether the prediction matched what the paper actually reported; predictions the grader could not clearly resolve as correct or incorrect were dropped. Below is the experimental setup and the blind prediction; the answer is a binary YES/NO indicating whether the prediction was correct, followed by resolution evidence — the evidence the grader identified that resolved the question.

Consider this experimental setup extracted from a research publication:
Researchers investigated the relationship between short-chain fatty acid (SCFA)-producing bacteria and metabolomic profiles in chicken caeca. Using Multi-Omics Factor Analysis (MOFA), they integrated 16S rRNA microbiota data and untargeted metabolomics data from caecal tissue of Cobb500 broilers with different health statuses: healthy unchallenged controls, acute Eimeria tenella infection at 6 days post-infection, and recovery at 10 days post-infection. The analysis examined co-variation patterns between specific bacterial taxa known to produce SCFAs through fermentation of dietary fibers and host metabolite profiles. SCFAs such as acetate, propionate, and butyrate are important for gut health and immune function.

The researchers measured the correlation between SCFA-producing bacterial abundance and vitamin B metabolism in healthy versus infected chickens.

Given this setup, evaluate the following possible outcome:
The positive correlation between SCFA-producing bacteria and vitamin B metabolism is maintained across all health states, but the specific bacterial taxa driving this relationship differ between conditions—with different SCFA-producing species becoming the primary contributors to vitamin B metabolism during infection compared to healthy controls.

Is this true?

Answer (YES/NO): NO